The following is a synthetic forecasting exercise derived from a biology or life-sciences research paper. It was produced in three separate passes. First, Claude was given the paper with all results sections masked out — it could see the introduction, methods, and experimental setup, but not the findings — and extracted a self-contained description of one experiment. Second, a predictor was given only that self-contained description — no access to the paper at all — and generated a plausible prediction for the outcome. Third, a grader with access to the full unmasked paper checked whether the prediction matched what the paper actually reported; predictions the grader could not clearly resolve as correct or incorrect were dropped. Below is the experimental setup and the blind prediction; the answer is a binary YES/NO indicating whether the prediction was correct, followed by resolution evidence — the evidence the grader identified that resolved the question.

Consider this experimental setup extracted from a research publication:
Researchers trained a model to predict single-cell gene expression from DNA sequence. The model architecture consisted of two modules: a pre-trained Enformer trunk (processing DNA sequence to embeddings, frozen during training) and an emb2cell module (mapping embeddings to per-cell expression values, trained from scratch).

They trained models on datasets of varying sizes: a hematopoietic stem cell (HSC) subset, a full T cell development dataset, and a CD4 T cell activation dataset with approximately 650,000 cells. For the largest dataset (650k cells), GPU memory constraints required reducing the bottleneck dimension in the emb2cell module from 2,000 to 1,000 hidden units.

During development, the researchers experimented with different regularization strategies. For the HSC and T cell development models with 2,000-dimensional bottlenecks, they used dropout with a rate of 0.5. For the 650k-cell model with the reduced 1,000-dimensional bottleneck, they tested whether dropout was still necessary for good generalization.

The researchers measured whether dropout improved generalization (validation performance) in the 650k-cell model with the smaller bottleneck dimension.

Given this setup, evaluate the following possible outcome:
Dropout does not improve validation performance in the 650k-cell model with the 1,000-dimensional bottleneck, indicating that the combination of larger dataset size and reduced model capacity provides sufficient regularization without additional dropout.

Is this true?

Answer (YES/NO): NO